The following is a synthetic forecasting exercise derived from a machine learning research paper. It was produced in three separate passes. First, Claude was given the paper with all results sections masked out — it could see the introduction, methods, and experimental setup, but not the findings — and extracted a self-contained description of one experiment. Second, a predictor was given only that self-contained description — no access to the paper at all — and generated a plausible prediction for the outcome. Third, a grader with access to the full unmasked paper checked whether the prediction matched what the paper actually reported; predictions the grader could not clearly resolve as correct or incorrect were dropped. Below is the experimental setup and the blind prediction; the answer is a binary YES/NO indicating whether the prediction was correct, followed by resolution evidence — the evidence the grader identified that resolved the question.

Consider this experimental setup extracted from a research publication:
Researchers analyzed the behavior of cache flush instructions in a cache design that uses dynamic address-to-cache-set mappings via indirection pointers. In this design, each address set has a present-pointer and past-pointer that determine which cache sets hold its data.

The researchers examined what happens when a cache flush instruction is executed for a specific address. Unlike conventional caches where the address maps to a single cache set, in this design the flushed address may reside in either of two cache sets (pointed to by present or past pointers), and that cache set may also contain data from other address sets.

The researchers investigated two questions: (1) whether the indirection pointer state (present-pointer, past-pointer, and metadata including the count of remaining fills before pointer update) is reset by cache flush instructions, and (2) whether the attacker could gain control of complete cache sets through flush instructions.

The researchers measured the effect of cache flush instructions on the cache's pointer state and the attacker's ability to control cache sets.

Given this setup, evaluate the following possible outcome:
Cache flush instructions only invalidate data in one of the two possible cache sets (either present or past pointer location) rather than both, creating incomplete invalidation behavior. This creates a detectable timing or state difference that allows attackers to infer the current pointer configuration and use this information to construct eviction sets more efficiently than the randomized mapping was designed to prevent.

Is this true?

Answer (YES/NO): NO